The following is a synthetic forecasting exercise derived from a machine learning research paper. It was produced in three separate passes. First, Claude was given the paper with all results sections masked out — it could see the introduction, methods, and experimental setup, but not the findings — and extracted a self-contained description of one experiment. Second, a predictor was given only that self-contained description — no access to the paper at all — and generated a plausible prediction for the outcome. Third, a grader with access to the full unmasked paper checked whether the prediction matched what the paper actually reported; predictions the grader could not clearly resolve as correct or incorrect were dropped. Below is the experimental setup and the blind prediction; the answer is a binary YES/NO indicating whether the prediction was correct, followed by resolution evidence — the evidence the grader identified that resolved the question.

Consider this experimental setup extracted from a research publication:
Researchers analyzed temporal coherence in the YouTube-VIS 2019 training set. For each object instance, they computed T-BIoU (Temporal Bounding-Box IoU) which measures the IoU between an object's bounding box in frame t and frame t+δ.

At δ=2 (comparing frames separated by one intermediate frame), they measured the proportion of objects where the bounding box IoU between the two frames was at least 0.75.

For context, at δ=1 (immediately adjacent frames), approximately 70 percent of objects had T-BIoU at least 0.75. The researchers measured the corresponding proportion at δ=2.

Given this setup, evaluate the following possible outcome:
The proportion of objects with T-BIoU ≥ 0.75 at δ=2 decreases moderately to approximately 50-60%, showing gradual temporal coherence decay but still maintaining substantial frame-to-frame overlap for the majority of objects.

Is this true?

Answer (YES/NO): YES